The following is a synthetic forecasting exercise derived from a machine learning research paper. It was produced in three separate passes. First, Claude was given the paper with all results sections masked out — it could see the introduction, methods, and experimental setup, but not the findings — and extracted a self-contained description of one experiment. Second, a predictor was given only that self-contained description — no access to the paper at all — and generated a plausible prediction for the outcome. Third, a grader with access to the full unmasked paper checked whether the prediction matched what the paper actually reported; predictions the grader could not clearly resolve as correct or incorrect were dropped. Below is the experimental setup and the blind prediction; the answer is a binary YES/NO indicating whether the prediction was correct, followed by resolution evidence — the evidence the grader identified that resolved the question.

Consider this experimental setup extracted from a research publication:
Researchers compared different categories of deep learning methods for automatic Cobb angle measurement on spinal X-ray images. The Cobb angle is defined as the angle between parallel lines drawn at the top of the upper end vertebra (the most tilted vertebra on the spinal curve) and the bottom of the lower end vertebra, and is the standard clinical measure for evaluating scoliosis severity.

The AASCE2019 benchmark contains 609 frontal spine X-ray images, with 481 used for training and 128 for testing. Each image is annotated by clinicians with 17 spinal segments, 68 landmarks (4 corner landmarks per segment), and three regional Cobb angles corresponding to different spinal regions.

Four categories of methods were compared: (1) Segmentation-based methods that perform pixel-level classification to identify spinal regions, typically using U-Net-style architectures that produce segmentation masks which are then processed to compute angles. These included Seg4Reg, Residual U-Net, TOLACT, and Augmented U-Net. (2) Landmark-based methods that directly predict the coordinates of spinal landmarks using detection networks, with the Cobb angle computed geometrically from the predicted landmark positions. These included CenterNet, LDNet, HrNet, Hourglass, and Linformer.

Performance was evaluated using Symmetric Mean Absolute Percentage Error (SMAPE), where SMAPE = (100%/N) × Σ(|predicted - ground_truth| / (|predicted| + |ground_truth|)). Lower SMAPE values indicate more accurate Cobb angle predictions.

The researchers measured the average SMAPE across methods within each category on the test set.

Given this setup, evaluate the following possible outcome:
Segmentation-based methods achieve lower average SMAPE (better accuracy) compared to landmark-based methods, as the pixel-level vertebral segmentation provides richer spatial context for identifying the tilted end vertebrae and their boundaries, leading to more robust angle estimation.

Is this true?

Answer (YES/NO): NO